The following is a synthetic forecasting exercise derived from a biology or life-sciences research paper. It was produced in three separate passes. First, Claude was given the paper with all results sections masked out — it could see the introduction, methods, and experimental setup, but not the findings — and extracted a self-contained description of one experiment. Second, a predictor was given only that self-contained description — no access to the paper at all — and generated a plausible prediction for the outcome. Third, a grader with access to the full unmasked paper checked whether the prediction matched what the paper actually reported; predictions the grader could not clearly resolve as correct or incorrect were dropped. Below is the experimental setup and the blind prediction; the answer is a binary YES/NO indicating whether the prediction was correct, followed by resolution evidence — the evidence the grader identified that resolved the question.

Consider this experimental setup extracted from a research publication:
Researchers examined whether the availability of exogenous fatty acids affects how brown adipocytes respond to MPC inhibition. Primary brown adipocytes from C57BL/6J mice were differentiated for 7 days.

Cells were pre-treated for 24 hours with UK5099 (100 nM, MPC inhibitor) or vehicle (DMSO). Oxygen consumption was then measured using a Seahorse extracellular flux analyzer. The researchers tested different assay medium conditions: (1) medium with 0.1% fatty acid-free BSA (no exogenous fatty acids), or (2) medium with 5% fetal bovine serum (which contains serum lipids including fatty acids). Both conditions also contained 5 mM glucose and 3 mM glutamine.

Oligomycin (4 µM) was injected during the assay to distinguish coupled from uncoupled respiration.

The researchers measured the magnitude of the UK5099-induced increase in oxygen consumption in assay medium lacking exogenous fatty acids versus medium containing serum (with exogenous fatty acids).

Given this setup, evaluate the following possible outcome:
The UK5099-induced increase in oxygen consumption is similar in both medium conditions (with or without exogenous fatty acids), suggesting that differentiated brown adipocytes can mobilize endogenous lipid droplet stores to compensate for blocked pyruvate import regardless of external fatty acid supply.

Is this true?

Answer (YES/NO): NO